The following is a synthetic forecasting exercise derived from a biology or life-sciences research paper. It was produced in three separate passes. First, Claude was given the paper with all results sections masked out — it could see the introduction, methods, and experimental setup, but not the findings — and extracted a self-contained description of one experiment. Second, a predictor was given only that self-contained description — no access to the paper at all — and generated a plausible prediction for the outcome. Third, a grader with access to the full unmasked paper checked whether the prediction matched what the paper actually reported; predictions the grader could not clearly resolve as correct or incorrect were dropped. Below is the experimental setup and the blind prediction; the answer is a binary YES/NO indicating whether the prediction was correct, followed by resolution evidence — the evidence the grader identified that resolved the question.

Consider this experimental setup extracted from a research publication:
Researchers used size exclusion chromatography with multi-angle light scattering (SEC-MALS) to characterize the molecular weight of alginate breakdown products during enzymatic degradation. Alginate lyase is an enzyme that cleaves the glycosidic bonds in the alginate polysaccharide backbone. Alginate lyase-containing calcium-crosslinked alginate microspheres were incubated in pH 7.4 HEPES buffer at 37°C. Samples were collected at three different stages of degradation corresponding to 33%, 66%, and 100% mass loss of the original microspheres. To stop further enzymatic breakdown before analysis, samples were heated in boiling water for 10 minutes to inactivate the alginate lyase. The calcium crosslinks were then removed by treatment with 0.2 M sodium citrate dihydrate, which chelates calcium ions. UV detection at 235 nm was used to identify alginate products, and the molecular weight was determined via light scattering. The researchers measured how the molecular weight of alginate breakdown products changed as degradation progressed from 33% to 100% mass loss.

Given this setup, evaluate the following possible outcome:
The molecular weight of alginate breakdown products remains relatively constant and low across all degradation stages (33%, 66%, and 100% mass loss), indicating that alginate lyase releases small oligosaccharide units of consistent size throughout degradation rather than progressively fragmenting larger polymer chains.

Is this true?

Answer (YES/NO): NO